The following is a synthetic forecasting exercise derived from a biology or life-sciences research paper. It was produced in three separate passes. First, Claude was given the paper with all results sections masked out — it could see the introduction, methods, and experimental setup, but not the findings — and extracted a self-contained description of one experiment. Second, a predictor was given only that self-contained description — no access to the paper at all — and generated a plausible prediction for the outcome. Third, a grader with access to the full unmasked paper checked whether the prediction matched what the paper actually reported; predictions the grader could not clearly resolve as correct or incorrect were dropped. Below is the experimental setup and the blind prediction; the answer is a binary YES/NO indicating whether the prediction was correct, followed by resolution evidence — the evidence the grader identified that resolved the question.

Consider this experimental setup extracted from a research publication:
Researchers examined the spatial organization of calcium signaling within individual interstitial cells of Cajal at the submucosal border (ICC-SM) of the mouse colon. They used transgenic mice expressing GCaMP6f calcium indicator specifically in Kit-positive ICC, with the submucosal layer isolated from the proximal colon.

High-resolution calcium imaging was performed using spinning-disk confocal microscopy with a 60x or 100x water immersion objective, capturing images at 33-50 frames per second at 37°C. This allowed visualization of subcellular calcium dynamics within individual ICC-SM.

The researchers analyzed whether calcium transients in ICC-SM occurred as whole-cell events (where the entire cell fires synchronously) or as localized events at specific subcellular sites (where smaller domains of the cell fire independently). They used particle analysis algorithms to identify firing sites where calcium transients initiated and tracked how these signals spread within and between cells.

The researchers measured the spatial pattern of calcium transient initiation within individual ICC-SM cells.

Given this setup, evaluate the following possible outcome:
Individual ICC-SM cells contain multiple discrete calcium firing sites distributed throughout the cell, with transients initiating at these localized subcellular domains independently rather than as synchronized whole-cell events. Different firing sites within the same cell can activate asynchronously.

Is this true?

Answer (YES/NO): YES